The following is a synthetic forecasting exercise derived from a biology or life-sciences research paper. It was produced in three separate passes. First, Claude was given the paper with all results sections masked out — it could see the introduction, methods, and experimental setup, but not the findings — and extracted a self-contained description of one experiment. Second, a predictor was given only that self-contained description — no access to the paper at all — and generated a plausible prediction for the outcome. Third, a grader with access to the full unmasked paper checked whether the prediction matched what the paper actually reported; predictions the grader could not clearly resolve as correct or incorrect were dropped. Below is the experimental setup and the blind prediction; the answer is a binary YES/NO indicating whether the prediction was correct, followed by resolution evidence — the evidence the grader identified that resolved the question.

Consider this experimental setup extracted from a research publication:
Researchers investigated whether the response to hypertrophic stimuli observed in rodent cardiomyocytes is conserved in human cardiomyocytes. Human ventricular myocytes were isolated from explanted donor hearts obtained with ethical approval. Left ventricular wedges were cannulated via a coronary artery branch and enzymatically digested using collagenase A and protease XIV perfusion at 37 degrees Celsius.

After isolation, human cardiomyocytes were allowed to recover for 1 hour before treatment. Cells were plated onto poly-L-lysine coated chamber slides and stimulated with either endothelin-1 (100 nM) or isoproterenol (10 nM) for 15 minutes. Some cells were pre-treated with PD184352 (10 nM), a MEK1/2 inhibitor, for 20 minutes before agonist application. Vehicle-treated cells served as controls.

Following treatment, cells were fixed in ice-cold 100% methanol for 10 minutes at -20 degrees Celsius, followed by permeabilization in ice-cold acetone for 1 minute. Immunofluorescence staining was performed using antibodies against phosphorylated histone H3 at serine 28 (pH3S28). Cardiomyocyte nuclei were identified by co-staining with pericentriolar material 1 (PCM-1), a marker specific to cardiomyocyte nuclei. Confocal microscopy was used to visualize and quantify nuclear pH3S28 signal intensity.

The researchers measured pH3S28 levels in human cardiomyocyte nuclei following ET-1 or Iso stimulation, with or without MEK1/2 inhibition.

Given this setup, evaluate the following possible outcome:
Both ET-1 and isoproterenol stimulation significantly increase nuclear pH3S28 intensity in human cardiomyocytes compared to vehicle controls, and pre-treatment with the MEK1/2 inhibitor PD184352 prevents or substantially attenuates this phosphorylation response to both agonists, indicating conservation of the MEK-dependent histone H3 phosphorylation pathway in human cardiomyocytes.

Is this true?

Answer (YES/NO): YES